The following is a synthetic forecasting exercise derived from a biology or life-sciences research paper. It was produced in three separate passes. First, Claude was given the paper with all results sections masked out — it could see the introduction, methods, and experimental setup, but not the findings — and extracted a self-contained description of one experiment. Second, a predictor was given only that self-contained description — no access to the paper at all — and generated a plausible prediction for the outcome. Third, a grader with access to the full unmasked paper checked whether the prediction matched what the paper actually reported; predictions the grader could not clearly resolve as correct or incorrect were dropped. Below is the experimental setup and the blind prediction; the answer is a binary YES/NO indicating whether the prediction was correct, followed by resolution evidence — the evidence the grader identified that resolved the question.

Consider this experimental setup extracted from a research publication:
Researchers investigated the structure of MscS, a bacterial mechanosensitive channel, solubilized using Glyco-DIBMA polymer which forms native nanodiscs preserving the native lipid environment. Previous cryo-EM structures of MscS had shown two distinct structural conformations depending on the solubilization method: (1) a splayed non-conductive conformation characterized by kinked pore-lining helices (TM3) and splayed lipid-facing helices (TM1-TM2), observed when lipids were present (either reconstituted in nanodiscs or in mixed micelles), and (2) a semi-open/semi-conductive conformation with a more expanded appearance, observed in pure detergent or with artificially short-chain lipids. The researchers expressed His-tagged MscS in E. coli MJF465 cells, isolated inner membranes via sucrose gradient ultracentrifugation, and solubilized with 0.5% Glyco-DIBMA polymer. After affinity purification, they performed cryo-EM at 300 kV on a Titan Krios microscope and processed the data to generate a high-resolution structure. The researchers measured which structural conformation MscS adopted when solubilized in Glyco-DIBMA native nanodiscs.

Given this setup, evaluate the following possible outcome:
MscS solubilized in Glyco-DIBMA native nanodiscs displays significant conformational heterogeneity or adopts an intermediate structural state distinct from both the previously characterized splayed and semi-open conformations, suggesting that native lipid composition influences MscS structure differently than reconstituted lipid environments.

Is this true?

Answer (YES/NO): NO